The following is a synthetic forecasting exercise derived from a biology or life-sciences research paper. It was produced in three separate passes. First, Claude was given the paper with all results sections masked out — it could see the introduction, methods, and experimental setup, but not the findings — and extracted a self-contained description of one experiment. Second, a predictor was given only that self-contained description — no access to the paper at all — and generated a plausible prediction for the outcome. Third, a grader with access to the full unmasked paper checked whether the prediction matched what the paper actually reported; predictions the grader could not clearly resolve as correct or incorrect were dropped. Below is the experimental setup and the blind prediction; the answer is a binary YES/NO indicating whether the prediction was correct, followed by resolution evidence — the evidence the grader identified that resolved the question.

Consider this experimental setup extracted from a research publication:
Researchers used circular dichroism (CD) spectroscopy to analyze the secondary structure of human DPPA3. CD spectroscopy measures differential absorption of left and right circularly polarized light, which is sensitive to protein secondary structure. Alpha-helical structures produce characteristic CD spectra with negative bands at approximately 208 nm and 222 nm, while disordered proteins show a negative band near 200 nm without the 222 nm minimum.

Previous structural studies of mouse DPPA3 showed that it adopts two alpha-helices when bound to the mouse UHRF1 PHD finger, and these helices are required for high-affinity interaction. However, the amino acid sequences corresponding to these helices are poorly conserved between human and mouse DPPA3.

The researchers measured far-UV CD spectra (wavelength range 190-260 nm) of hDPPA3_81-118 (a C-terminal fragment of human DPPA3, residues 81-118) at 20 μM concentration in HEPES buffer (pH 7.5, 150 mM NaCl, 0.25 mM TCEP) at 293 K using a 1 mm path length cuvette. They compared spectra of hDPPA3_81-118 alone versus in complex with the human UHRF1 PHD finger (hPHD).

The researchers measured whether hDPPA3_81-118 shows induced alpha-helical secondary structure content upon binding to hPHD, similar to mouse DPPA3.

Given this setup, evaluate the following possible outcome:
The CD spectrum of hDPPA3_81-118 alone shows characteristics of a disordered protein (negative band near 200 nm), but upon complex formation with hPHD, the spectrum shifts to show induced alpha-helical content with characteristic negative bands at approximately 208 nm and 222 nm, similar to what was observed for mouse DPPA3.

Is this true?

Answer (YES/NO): NO